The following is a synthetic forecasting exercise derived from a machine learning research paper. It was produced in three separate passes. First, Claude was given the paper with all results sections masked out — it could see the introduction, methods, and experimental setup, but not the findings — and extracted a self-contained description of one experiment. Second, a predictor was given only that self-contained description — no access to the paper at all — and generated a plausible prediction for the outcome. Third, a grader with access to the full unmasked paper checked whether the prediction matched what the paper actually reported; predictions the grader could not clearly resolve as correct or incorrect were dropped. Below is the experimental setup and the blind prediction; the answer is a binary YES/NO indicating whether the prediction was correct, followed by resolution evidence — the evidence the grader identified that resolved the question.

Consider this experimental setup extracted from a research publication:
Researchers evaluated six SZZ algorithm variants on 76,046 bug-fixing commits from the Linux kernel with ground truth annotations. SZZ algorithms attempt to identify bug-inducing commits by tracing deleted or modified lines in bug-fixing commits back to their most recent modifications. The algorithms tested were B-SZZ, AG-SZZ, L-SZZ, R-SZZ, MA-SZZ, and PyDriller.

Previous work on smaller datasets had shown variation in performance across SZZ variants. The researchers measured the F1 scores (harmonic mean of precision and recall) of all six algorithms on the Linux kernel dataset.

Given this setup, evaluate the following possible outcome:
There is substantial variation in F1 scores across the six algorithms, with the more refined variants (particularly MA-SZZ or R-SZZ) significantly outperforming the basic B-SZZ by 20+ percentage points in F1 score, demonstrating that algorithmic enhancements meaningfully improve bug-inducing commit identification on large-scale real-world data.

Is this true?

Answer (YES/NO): NO